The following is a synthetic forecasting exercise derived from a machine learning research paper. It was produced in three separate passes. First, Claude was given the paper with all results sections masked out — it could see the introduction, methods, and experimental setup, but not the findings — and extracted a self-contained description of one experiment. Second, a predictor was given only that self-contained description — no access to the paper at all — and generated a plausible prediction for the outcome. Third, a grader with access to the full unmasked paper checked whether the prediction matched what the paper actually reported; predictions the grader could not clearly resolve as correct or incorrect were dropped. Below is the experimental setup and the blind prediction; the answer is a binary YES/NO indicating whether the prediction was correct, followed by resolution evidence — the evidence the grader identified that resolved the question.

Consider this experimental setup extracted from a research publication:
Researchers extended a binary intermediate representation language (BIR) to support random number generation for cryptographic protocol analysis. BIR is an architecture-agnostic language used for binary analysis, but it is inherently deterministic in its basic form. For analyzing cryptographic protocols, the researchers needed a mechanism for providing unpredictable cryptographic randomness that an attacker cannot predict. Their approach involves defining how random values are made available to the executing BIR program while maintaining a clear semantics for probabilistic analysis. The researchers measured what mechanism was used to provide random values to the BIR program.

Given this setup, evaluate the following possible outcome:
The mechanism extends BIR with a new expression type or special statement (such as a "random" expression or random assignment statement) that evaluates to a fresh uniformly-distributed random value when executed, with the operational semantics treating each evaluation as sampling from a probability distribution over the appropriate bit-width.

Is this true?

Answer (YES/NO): NO